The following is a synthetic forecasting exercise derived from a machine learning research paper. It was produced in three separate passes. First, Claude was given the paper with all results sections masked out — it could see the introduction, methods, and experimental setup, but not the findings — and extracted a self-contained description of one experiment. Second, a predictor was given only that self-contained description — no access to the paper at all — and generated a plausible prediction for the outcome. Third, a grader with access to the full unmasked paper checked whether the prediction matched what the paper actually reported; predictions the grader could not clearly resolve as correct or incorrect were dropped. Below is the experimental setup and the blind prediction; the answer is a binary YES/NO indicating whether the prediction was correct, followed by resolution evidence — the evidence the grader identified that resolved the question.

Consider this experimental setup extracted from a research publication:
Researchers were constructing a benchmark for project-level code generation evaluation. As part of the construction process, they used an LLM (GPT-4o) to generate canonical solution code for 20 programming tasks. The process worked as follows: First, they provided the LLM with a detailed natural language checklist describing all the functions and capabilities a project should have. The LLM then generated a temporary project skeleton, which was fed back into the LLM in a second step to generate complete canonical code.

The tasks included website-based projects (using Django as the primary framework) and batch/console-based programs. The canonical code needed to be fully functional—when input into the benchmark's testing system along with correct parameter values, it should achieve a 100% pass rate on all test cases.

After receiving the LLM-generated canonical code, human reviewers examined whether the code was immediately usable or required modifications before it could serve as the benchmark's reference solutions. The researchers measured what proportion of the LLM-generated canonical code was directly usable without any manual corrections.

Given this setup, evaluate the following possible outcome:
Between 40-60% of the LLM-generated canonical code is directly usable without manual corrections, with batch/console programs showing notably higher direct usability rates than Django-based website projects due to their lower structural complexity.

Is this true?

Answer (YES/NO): NO